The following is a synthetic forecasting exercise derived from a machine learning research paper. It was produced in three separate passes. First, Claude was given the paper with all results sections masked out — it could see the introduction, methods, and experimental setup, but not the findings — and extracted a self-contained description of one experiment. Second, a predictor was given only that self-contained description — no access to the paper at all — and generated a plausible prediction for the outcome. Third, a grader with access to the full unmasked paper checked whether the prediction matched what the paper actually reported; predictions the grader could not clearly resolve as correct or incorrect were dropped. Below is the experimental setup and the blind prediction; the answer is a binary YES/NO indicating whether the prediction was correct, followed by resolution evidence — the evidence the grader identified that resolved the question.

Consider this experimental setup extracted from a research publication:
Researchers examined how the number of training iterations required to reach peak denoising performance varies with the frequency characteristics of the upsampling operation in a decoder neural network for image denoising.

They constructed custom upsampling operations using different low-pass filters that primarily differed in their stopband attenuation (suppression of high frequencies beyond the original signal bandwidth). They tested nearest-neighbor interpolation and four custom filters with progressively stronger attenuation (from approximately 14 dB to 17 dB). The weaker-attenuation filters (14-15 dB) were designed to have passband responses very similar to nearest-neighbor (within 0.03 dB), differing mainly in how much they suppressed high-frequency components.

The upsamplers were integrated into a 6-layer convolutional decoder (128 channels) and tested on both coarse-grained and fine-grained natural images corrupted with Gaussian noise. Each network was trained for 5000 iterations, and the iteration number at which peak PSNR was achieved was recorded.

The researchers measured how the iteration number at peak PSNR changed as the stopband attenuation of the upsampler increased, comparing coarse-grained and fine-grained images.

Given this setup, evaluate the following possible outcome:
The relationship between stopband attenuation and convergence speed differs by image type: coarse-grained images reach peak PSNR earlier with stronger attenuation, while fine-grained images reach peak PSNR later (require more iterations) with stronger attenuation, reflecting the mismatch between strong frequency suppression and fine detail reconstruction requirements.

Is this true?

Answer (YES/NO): NO